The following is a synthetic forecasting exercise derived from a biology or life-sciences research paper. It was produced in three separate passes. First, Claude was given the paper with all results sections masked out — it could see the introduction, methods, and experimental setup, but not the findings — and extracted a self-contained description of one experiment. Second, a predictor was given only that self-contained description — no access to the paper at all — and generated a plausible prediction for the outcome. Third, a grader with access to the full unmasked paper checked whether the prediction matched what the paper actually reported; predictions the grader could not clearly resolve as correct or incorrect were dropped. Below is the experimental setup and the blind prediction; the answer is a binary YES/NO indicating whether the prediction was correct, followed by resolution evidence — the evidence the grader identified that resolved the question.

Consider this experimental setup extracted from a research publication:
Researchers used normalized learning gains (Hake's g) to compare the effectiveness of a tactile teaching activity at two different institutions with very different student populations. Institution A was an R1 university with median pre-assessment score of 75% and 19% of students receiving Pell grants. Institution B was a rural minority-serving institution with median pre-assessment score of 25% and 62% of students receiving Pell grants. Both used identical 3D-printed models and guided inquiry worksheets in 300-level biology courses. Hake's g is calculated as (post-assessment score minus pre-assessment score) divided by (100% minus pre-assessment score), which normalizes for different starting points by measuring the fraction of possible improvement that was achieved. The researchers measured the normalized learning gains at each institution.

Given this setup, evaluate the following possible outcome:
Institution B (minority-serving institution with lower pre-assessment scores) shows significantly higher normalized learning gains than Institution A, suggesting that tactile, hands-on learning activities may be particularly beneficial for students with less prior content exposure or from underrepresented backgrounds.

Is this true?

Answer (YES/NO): NO